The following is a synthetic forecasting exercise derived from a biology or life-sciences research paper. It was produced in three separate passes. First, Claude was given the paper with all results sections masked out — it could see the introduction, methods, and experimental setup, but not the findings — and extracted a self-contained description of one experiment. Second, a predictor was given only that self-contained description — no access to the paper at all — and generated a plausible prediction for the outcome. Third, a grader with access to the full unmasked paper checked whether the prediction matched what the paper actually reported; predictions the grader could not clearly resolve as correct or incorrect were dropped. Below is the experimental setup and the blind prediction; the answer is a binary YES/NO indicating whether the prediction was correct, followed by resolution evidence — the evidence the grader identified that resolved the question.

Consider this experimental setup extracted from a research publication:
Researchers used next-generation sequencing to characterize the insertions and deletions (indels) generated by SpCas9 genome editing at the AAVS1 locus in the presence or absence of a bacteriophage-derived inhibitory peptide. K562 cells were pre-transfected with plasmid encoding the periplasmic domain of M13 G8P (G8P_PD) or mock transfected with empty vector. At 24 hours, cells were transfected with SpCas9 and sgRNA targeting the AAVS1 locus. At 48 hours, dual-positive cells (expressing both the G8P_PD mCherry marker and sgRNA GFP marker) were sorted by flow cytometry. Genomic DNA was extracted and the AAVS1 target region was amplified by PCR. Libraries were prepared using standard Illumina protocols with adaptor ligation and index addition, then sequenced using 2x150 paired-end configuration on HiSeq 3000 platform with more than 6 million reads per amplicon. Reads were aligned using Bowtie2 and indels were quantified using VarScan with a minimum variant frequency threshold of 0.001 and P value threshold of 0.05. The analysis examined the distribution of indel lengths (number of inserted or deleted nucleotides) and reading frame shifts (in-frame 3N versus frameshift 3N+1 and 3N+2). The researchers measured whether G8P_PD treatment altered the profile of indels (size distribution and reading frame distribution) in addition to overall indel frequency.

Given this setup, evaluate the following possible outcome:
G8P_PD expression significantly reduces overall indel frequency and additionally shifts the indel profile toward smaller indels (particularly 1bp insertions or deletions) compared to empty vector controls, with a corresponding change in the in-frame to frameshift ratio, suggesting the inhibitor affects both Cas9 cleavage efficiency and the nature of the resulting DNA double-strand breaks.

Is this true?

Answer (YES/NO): NO